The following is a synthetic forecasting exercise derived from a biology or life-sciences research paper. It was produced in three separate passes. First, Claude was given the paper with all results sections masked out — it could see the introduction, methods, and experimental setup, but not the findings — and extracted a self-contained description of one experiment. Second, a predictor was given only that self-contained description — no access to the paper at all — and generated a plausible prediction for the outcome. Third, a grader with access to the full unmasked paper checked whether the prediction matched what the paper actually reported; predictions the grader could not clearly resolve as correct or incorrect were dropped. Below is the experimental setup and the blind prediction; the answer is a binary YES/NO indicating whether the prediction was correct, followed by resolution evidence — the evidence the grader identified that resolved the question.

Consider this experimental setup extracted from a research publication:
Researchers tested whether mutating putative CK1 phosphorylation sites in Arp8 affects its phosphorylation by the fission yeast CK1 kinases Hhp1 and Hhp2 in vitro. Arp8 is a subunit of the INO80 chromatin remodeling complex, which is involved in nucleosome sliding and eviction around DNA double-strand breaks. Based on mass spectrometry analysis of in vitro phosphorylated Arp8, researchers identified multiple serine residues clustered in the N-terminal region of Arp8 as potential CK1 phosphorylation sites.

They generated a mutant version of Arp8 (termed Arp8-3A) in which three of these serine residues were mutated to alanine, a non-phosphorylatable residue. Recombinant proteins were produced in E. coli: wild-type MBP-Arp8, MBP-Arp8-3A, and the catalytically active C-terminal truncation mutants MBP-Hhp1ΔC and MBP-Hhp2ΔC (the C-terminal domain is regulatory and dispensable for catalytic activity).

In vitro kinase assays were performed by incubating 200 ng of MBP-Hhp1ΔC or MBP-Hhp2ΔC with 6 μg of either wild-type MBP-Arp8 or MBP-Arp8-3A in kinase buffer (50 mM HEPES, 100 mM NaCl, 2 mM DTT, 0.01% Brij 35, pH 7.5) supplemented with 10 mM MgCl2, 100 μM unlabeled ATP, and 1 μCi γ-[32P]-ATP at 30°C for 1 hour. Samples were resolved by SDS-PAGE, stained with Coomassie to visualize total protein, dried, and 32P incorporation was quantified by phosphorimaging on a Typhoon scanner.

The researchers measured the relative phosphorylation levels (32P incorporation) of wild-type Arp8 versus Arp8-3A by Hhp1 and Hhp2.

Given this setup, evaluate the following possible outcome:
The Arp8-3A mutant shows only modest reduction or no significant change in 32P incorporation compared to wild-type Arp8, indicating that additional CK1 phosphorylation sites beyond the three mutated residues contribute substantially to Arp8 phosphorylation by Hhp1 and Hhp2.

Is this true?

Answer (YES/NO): YES